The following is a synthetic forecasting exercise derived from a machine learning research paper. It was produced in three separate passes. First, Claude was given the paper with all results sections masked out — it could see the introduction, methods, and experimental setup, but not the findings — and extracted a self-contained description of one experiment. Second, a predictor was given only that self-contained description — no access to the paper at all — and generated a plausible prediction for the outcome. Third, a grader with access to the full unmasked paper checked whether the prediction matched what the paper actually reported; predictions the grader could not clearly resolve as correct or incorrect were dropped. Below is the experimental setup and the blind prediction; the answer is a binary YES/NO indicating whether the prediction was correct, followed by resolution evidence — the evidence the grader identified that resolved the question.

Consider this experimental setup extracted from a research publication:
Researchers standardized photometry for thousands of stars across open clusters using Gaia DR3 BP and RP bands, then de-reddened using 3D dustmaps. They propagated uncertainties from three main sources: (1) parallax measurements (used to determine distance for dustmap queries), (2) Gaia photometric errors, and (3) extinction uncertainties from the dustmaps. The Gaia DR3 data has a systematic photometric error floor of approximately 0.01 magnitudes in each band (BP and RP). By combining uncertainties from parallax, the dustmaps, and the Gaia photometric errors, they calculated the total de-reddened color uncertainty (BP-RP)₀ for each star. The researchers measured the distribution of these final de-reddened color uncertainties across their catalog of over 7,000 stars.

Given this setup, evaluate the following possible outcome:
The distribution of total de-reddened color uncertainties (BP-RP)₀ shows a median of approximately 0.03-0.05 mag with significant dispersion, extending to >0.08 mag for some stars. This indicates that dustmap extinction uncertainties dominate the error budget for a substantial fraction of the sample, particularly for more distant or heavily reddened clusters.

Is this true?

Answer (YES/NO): NO